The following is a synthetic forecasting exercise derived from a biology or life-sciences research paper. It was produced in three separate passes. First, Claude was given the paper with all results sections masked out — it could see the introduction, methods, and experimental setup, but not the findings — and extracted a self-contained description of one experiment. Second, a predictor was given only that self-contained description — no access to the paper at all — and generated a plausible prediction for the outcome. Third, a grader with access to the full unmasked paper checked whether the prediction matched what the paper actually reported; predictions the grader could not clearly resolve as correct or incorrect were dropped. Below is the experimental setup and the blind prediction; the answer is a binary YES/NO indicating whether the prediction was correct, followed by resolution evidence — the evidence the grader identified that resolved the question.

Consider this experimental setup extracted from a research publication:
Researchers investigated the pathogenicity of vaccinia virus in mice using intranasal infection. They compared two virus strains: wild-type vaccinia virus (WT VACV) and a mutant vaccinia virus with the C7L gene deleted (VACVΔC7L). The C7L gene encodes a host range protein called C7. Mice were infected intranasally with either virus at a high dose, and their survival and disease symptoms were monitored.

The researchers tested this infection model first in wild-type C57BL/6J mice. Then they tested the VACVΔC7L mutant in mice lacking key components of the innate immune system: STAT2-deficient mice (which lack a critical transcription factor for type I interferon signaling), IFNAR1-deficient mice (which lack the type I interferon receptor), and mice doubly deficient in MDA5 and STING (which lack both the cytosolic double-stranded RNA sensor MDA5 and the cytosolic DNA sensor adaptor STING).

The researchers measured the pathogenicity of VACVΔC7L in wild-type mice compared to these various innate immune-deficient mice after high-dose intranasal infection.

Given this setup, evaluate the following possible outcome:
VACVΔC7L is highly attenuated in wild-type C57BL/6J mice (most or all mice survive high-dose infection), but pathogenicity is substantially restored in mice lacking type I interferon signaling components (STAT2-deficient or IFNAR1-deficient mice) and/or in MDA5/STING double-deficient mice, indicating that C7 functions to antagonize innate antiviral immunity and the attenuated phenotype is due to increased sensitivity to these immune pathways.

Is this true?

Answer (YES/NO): YES